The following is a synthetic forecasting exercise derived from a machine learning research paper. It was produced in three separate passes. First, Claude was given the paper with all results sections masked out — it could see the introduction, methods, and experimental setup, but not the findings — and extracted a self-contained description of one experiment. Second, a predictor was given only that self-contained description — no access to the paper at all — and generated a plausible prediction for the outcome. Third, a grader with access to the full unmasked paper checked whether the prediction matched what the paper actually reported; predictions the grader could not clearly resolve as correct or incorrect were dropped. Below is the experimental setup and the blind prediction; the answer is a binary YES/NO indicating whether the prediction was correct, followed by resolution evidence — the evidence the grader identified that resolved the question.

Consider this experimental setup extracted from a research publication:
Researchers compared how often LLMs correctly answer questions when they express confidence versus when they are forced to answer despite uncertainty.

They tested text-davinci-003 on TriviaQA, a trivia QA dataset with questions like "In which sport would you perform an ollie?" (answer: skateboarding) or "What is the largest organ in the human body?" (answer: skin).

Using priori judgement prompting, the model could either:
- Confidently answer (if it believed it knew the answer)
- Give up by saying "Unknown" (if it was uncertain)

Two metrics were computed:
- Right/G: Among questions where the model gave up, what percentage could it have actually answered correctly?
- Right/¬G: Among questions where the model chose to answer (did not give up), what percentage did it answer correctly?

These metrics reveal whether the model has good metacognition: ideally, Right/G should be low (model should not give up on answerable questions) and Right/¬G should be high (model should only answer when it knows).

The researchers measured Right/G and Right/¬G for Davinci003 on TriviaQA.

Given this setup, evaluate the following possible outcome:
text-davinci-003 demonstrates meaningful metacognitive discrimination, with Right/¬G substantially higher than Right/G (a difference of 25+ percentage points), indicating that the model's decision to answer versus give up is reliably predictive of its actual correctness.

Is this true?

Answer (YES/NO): YES